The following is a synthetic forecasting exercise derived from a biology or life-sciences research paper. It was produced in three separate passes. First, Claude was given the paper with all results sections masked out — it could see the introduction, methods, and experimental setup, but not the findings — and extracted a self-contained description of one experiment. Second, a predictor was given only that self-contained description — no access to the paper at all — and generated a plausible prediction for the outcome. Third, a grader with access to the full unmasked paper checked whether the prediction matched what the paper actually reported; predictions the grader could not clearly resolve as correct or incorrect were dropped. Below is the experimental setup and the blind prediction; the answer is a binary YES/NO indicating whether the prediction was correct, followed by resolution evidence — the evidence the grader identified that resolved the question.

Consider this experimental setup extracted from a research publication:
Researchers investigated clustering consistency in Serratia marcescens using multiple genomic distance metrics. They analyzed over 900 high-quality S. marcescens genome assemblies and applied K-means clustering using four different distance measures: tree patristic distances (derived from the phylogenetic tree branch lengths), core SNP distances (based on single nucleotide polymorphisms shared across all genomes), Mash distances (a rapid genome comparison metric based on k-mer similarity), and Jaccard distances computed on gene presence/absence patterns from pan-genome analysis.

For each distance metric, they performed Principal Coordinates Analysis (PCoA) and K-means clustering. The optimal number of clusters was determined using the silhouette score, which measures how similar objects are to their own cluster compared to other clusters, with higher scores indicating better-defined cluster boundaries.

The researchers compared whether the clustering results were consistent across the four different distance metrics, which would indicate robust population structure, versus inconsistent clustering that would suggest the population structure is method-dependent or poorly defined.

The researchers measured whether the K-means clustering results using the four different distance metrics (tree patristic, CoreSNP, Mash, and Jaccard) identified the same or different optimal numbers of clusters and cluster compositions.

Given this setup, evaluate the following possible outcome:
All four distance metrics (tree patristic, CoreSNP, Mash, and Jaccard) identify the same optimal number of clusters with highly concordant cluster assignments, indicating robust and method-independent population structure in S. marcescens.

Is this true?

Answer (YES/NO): NO